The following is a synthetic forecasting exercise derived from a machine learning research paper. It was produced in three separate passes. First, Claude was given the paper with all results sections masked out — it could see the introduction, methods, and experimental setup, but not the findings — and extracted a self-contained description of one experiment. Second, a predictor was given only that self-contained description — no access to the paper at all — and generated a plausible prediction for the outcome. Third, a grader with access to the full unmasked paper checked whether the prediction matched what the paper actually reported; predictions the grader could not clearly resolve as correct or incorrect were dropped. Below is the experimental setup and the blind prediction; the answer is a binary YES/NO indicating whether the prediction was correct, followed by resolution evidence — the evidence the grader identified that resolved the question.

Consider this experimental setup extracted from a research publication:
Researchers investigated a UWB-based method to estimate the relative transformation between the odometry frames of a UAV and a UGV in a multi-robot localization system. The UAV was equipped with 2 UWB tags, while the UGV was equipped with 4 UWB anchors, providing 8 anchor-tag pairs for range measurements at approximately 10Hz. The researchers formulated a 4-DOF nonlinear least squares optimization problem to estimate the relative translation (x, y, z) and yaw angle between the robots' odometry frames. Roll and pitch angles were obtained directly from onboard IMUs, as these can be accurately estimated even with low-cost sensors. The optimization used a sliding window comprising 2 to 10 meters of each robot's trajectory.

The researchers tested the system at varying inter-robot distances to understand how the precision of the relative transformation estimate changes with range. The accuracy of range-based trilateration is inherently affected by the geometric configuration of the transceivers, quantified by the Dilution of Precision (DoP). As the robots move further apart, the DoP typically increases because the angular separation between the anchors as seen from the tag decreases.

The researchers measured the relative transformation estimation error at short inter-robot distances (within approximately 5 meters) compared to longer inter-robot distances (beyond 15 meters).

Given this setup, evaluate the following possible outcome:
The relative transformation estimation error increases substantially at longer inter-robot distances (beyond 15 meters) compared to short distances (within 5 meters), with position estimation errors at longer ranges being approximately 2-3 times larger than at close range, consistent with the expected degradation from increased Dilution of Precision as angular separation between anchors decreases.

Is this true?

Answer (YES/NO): NO